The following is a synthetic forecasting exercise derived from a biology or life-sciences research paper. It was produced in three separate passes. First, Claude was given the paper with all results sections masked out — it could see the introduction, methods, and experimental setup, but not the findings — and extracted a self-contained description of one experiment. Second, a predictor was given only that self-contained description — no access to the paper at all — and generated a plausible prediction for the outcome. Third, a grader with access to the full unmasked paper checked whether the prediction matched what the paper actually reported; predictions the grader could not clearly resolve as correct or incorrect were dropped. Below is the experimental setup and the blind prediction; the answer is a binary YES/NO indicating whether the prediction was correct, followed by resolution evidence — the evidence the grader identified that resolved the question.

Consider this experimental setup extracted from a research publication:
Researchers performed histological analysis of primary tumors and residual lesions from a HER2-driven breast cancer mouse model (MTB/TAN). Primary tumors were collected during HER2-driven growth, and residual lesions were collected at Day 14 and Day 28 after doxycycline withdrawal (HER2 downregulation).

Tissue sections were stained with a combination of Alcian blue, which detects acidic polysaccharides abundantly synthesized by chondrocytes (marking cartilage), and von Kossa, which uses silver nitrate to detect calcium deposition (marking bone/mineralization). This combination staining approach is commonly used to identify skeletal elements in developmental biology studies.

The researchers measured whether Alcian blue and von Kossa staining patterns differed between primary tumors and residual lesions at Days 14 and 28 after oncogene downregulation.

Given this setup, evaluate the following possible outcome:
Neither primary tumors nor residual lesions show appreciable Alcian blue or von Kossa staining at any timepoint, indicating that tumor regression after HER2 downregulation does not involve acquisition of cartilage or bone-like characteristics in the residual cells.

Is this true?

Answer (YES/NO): NO